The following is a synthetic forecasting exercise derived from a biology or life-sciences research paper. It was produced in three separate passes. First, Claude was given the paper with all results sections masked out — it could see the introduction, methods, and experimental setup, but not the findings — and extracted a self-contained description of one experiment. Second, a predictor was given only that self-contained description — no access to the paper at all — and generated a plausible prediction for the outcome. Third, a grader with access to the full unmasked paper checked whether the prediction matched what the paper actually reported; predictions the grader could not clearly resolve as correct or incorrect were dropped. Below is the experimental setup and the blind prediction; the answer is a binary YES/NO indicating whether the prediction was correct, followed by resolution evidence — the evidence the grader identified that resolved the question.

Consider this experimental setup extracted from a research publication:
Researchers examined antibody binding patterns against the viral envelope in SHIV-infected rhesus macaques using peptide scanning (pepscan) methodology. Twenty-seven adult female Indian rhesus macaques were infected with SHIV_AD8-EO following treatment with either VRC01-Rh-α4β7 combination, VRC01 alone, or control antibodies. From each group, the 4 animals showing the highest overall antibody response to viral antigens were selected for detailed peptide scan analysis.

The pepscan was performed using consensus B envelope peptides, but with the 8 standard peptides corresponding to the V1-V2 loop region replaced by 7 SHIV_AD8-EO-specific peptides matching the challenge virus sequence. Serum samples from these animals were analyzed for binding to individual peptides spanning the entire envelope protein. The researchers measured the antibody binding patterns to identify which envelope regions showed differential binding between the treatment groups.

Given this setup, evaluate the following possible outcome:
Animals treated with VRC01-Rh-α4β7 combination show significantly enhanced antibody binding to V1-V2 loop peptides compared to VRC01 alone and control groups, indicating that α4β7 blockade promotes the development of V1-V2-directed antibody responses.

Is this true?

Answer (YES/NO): NO